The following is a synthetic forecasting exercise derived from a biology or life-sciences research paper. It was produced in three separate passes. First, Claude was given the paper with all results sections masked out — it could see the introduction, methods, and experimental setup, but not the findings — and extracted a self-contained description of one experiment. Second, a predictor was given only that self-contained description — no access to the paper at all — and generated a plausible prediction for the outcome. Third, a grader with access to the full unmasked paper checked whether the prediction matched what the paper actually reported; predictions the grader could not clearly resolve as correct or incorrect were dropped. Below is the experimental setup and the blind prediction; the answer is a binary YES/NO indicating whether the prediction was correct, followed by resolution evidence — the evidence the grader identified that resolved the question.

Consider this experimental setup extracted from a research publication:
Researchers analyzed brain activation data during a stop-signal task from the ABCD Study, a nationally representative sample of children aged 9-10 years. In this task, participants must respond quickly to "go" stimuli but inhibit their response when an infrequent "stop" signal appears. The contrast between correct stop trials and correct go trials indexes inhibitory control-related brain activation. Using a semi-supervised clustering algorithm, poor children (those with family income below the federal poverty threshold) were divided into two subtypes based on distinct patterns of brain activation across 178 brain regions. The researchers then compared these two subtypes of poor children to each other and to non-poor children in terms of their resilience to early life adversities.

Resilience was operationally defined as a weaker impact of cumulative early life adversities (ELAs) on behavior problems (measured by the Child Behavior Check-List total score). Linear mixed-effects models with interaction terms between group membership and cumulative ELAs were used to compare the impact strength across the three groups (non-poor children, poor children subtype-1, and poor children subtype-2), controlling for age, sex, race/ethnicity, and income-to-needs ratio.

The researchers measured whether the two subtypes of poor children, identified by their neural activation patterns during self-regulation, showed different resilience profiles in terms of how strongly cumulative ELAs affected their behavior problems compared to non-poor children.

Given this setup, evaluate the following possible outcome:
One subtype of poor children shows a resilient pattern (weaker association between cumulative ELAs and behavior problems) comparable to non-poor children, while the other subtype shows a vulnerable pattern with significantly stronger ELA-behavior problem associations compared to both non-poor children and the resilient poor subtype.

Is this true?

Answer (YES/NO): YES